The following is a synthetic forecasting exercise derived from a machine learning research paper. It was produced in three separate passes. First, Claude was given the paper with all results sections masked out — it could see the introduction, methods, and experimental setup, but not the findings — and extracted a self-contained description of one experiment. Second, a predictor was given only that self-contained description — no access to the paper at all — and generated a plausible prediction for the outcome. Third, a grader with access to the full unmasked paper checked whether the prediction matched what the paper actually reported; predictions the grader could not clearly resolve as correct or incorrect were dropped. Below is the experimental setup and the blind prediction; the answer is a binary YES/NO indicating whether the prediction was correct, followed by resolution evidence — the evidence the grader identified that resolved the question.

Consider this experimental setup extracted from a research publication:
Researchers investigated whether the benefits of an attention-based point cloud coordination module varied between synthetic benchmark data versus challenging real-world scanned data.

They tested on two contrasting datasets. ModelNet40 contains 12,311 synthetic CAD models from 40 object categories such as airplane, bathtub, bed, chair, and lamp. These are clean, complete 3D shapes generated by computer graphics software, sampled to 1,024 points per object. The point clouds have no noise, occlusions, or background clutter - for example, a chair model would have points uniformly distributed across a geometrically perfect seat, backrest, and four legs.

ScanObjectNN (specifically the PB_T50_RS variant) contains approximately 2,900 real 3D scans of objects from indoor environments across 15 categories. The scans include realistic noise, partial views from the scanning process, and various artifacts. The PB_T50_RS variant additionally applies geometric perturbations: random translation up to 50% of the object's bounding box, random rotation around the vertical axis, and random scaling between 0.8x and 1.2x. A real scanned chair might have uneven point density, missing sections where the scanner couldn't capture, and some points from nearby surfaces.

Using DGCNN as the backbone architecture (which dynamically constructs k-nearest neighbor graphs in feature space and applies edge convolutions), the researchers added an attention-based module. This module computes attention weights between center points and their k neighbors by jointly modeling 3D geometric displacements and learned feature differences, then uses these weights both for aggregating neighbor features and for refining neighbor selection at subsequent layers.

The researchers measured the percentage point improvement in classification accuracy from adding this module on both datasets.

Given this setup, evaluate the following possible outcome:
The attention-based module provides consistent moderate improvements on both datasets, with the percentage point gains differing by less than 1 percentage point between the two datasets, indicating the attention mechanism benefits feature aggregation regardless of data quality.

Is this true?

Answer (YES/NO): NO